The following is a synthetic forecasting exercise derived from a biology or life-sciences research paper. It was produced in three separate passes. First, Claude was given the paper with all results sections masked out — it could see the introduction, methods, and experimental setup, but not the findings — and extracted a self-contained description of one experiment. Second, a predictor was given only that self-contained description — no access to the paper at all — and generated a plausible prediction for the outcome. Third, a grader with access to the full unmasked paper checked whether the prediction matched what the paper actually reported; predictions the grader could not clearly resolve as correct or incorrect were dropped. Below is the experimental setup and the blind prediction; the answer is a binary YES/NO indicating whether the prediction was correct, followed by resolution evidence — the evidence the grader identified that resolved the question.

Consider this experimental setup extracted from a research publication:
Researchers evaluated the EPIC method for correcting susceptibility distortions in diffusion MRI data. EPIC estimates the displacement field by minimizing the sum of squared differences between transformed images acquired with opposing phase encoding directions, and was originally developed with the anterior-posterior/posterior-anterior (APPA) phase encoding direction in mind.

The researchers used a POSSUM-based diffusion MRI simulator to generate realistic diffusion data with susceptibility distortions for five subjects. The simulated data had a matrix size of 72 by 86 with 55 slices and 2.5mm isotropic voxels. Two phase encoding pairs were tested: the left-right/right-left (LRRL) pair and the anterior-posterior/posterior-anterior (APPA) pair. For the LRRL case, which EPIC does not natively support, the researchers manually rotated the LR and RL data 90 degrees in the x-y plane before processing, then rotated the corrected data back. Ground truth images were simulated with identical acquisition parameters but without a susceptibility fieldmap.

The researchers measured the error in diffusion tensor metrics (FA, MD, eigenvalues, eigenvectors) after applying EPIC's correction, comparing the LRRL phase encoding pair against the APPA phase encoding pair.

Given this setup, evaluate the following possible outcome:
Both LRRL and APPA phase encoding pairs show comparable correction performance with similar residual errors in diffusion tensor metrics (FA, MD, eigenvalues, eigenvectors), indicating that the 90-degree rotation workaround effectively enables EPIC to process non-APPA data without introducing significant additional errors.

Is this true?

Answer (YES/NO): NO